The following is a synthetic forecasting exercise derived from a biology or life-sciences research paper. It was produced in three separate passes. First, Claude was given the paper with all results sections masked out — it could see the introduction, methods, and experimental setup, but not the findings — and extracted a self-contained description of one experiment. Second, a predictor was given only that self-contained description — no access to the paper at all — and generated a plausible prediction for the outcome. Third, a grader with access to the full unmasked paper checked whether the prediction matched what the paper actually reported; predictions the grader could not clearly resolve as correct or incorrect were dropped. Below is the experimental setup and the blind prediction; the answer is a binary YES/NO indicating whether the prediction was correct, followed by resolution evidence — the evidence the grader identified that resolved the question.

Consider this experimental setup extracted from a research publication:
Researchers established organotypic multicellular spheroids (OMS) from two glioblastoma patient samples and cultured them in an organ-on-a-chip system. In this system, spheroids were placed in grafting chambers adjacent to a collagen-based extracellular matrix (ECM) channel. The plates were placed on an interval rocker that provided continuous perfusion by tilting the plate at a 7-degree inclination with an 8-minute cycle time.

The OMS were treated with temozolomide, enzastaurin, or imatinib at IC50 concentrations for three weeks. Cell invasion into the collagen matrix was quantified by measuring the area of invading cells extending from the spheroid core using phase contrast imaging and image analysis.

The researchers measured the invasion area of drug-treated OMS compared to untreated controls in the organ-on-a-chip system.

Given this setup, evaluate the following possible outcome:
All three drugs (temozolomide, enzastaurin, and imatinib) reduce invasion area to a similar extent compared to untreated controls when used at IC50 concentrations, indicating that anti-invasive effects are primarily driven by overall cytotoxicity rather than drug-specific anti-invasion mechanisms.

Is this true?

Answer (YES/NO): NO